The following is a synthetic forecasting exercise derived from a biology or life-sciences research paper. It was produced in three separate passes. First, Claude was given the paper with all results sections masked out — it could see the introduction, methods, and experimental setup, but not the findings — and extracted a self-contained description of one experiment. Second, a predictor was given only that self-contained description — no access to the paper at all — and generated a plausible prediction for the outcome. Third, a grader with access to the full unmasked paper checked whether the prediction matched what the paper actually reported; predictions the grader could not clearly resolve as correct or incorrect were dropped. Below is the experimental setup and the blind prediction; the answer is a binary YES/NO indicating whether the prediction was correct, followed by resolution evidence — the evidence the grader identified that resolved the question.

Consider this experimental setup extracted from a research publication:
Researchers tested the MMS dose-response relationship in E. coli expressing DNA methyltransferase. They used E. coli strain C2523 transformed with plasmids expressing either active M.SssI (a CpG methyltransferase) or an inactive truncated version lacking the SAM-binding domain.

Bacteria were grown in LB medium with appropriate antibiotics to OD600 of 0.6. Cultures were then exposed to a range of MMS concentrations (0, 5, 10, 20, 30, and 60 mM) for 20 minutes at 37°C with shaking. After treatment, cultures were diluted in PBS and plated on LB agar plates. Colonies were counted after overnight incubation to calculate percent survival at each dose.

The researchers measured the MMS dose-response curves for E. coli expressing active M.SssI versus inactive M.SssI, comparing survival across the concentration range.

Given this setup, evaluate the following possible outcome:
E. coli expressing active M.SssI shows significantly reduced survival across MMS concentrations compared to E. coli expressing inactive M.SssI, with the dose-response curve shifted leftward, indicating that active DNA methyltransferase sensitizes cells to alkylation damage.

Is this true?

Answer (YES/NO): YES